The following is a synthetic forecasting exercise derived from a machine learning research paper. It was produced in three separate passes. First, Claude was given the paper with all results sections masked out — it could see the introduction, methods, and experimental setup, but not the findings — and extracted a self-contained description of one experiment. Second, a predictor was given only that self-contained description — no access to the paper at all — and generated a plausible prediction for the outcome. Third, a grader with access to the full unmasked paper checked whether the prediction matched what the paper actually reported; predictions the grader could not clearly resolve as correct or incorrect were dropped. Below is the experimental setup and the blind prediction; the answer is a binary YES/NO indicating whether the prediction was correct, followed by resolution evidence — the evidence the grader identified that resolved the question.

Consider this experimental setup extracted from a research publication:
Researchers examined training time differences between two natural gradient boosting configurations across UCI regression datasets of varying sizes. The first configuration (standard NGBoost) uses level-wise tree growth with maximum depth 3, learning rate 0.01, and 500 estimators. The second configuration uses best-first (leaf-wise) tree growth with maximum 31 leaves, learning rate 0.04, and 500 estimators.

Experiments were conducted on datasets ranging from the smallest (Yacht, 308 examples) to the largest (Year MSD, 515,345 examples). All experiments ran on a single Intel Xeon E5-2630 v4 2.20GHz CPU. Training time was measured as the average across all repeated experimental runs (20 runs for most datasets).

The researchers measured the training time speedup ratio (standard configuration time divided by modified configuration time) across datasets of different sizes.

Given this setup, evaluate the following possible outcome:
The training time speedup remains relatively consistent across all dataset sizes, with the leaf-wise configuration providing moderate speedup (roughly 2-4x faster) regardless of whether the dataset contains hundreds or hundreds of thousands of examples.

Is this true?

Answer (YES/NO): NO